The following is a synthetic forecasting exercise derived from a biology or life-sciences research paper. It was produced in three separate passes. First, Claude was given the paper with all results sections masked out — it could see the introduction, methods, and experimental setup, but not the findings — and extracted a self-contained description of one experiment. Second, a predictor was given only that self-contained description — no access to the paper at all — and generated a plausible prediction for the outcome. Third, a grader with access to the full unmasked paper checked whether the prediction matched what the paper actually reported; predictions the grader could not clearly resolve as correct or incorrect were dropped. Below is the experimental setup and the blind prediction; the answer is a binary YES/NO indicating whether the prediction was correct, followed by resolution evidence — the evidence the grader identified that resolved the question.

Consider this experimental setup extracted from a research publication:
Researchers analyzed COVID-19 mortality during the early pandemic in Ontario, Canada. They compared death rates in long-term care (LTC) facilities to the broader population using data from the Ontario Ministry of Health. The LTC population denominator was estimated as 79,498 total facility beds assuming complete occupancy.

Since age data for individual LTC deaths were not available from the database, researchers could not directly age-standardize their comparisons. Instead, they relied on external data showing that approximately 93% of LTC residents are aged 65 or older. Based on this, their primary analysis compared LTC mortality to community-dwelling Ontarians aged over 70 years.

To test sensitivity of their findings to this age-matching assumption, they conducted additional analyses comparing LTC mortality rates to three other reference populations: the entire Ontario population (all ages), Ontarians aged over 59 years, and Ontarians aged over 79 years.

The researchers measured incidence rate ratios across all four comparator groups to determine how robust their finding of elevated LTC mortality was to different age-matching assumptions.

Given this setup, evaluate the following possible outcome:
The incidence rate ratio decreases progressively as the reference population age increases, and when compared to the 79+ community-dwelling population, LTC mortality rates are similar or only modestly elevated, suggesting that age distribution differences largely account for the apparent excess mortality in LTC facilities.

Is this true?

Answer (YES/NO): NO